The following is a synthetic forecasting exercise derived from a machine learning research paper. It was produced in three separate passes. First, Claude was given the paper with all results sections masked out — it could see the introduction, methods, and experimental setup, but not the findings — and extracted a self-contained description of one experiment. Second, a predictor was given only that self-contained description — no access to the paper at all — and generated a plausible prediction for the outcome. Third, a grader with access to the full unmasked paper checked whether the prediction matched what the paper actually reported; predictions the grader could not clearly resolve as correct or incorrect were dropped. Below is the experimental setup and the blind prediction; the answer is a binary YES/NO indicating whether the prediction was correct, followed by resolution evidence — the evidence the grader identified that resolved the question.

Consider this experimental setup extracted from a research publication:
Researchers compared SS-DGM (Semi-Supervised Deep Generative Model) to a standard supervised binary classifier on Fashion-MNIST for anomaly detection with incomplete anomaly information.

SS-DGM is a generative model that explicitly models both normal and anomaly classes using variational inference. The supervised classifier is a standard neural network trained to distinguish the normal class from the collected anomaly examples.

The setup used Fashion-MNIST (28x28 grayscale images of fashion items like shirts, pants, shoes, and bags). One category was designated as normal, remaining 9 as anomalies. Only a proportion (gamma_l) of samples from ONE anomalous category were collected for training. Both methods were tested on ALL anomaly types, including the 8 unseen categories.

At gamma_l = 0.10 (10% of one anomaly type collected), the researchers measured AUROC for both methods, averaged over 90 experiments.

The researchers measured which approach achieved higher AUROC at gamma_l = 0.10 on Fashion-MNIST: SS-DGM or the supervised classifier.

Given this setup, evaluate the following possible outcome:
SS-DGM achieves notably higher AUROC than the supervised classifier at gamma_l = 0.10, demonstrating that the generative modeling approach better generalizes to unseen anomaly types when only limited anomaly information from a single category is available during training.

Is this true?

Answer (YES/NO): NO